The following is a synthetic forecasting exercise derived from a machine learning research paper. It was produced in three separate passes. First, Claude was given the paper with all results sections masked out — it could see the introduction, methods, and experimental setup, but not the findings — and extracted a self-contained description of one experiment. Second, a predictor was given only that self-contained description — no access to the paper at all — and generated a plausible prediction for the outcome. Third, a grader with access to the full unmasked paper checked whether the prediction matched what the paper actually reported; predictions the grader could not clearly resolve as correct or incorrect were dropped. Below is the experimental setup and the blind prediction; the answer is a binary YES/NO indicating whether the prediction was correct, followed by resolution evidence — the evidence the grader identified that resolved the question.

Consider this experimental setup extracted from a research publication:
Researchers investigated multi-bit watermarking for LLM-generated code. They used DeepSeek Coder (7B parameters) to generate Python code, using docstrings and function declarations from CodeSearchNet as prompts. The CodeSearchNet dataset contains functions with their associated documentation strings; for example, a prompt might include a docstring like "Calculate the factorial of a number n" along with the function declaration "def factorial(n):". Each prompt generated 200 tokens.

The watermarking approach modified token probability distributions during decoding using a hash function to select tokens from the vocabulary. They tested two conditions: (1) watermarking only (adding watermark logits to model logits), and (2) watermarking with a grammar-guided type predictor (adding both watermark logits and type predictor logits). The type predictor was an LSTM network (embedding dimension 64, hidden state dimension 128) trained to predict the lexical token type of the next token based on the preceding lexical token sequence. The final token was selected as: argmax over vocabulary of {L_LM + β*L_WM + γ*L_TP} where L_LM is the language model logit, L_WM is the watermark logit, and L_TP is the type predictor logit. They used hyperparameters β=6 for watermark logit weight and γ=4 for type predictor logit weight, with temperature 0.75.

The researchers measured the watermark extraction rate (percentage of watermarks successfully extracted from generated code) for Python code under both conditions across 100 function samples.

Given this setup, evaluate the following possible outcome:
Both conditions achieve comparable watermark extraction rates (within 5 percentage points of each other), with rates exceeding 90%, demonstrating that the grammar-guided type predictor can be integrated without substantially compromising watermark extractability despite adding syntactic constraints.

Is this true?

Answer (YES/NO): YES